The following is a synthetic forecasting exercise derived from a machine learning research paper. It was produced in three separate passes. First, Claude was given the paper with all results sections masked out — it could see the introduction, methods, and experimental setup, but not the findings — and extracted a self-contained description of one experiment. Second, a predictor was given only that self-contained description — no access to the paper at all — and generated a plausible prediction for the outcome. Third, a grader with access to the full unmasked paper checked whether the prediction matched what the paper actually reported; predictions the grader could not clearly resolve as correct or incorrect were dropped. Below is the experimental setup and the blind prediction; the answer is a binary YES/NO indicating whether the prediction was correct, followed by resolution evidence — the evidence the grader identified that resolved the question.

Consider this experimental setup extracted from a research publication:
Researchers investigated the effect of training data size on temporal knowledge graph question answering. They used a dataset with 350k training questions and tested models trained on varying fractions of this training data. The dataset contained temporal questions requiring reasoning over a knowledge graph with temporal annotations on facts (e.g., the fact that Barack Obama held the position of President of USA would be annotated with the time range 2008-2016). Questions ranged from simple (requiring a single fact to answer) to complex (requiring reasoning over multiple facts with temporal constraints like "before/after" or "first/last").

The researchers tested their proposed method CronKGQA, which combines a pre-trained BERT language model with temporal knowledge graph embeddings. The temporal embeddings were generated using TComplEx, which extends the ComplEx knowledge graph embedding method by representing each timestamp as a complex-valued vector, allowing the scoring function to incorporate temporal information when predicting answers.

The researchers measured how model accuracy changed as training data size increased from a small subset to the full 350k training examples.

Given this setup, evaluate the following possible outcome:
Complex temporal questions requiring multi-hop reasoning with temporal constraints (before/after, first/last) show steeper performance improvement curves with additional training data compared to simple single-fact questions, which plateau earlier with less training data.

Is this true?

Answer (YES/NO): YES